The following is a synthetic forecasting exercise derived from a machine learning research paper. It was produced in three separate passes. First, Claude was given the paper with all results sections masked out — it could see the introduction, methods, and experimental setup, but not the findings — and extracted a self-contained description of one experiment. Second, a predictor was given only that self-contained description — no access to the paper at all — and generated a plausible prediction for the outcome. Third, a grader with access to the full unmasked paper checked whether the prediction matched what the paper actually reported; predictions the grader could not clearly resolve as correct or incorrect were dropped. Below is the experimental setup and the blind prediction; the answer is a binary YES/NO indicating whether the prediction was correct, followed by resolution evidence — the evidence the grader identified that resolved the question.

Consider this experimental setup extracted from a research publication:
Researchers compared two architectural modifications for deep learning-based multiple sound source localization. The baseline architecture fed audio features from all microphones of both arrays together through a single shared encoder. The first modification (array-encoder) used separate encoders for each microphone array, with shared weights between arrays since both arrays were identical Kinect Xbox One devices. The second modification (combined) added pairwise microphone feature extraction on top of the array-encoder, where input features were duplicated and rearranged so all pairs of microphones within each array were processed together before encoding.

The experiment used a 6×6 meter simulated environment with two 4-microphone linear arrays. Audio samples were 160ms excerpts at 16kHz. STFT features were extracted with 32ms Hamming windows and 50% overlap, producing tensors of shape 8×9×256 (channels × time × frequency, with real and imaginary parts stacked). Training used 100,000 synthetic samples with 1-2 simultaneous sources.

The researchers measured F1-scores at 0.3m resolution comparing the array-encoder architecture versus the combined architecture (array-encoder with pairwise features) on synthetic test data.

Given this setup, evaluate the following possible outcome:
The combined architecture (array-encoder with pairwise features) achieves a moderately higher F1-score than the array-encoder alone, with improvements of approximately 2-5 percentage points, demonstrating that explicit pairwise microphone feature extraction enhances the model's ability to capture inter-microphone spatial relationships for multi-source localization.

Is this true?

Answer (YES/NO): NO